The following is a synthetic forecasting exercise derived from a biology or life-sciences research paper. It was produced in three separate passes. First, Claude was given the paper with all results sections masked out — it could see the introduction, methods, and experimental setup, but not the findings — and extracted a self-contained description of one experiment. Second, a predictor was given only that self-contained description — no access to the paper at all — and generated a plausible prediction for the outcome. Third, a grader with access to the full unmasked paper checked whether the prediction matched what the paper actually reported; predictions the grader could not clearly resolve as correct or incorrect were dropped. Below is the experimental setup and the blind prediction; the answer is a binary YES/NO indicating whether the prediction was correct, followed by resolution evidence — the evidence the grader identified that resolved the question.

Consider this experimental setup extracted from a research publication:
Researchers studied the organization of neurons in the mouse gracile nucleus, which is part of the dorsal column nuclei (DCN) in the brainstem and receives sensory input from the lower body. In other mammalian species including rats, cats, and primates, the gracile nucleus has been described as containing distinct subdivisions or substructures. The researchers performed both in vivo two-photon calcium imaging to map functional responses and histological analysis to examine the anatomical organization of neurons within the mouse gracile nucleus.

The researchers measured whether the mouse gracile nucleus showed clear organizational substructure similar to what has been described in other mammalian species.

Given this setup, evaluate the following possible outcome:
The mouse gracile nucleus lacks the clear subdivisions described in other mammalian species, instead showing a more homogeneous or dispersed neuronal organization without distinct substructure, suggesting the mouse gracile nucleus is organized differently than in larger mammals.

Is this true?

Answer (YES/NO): YES